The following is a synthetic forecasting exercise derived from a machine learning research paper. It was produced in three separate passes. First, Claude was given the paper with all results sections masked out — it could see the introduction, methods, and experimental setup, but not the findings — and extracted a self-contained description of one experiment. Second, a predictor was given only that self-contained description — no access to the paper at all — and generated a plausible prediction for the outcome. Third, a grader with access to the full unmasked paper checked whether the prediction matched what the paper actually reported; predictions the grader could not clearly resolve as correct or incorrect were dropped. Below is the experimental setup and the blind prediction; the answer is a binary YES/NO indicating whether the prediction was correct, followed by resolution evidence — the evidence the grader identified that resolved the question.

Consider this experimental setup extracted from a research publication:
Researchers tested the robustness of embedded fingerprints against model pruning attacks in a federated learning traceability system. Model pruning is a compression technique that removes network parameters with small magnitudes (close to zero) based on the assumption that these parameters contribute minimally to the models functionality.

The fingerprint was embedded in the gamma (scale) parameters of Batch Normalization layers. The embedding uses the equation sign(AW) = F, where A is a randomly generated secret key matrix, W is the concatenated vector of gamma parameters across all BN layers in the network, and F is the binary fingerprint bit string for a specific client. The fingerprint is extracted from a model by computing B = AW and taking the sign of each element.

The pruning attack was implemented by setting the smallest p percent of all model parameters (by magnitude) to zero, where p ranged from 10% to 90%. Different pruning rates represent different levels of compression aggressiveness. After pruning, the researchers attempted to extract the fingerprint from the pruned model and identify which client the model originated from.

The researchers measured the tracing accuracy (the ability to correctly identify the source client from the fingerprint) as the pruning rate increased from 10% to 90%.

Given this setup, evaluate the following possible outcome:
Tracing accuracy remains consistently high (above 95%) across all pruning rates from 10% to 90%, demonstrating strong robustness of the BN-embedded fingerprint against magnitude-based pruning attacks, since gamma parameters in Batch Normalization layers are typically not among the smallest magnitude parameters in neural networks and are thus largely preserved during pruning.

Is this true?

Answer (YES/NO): NO